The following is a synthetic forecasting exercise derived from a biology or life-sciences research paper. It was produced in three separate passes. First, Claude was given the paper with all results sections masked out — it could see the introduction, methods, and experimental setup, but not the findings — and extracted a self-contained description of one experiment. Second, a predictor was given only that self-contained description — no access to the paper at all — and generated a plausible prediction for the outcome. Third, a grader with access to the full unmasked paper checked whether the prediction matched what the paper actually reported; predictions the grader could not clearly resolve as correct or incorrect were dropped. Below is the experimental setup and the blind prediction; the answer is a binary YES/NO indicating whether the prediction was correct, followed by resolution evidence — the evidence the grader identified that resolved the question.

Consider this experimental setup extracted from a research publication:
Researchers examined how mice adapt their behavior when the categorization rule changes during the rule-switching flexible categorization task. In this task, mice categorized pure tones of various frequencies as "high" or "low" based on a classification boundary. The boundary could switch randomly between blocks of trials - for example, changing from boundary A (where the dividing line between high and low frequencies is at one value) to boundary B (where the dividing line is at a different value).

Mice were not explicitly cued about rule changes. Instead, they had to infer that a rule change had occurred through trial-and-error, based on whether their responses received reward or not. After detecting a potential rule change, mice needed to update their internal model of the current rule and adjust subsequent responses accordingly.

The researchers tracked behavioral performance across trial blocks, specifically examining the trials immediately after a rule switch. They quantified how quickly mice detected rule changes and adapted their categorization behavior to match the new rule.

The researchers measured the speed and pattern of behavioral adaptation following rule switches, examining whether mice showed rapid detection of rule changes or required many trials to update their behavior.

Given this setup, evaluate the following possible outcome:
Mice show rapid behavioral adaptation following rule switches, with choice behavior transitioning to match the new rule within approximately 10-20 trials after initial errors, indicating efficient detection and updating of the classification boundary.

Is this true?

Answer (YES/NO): NO